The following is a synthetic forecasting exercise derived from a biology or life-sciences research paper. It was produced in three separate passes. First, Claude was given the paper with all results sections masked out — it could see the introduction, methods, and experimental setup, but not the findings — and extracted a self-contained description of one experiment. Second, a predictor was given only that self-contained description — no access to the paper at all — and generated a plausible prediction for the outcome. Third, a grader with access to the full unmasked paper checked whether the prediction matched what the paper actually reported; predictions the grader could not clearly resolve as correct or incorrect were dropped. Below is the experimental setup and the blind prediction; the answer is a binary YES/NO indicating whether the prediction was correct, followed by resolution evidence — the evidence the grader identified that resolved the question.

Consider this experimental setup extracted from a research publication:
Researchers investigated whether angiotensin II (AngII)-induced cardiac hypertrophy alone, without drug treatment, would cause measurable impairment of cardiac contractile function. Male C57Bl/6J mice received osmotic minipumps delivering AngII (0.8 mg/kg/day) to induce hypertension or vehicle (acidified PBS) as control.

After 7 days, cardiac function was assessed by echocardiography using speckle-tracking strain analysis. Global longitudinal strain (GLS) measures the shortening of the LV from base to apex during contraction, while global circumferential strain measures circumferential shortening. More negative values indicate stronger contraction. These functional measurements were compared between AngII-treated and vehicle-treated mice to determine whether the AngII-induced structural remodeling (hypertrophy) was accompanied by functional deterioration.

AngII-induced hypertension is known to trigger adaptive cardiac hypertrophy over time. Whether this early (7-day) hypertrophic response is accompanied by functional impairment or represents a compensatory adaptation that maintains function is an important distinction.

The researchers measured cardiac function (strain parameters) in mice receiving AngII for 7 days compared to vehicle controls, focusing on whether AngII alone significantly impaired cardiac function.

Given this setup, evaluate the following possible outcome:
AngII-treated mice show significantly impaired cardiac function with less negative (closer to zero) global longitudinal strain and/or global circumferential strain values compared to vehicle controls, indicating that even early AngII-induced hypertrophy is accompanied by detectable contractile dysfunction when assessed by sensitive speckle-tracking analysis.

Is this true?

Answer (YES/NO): NO